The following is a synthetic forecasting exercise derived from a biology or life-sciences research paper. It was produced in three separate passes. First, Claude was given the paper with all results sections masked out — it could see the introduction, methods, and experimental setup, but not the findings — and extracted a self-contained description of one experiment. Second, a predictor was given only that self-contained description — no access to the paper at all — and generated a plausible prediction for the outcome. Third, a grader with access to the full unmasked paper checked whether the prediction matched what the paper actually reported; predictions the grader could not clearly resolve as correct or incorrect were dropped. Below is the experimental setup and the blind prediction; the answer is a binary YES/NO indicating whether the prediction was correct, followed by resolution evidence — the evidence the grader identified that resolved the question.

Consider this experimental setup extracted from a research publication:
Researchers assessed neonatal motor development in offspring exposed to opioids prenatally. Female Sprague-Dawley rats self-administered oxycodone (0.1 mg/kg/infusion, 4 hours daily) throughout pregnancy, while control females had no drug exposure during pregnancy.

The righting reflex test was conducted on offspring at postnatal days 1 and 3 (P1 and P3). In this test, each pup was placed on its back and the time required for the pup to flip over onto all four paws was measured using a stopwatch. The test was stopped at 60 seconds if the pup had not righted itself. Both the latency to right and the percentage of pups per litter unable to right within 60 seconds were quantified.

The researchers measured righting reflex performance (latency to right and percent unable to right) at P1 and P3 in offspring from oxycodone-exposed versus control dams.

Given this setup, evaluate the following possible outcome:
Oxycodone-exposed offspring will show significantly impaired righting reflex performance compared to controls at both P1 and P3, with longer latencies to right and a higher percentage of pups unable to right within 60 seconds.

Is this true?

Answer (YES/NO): NO